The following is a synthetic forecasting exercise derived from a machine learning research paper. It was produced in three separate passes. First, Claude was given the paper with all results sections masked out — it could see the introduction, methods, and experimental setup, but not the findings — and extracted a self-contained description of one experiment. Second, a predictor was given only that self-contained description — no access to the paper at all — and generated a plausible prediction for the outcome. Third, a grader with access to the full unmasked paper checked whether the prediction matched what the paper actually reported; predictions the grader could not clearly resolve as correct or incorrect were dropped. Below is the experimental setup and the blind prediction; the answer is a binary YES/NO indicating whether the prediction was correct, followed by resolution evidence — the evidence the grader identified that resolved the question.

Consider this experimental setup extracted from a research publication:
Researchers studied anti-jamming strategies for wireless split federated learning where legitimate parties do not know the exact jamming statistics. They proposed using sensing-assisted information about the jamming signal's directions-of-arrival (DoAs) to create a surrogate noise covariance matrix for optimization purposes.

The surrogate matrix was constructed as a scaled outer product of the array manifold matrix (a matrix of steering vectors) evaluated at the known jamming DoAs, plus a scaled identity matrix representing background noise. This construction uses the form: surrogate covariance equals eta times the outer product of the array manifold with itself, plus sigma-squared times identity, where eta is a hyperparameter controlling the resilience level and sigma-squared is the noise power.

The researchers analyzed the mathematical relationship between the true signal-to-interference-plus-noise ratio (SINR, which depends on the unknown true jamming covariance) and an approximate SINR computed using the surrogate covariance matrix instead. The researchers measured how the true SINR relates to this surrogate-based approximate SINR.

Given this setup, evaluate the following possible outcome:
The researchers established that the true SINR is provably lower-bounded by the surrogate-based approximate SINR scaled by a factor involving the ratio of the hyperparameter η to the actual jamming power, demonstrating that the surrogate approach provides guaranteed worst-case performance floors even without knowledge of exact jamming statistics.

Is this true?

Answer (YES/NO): NO